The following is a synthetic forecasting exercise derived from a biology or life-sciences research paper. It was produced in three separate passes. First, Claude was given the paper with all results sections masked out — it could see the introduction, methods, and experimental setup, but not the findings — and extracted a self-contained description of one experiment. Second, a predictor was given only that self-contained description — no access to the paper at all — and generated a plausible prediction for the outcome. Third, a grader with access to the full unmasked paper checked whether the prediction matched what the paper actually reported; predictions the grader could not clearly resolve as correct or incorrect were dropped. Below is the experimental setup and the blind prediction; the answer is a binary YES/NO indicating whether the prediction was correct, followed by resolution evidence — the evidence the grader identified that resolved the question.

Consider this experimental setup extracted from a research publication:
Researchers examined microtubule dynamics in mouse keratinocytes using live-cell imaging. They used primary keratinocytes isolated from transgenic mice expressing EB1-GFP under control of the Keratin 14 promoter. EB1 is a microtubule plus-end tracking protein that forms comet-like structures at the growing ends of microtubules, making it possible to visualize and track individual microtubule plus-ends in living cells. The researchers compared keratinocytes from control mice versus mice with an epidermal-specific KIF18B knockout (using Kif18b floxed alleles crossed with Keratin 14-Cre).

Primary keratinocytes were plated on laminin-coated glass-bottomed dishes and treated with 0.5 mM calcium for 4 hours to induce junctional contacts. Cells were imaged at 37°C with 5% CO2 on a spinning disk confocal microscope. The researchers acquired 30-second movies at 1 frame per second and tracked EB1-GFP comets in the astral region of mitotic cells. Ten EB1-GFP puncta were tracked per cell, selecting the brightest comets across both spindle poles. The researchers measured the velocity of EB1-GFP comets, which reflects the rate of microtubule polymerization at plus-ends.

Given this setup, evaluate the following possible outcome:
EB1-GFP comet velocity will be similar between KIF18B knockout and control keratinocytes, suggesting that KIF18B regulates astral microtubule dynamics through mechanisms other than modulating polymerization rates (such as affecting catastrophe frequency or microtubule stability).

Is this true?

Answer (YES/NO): NO